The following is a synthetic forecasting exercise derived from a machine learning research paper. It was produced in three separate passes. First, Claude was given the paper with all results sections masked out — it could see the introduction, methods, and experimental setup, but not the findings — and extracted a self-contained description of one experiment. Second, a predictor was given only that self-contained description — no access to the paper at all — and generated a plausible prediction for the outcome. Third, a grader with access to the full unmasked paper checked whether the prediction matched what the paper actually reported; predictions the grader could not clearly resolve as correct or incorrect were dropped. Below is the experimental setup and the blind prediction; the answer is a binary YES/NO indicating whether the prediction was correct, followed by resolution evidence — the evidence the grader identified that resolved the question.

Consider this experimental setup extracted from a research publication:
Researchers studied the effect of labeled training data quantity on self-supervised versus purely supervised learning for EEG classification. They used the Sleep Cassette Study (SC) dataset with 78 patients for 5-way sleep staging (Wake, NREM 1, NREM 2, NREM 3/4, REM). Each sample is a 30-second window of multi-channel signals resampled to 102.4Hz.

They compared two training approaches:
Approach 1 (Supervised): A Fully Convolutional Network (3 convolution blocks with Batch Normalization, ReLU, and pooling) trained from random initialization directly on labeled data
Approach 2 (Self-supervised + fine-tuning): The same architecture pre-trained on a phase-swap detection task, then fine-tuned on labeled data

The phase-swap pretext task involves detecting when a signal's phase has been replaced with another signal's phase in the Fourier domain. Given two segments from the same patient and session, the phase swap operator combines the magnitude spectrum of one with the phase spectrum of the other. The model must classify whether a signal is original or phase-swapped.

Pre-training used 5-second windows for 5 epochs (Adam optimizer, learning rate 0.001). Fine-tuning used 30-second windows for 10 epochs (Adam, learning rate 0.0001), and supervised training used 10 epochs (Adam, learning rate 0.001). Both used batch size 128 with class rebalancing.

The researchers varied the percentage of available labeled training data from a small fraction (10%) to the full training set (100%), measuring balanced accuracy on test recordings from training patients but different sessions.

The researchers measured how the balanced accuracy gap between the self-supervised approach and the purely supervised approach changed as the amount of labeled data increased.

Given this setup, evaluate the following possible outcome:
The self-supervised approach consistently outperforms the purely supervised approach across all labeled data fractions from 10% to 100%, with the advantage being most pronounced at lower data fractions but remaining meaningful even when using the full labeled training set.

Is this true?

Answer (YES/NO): NO